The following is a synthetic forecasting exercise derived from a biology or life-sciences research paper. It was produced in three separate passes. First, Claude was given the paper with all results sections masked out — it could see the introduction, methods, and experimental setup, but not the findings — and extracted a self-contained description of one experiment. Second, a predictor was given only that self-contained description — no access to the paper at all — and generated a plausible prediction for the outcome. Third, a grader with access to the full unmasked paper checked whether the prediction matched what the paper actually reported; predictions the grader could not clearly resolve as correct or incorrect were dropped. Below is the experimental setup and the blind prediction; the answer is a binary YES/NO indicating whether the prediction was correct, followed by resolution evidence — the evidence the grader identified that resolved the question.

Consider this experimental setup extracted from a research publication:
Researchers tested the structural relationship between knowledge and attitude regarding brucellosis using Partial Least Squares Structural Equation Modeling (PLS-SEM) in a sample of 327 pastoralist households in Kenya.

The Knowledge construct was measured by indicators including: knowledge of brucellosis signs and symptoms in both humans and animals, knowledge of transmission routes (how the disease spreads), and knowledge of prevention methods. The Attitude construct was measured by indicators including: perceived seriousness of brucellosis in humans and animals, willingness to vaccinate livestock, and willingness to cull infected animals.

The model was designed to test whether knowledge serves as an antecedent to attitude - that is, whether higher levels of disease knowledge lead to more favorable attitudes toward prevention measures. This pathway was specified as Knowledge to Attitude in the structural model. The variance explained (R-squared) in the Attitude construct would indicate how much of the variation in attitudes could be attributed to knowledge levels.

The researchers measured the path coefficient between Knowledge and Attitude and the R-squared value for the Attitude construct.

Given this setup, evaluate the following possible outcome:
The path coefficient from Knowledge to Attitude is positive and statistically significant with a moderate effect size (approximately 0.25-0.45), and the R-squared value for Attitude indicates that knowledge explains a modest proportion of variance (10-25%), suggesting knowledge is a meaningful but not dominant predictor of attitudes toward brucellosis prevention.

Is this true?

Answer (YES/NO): NO